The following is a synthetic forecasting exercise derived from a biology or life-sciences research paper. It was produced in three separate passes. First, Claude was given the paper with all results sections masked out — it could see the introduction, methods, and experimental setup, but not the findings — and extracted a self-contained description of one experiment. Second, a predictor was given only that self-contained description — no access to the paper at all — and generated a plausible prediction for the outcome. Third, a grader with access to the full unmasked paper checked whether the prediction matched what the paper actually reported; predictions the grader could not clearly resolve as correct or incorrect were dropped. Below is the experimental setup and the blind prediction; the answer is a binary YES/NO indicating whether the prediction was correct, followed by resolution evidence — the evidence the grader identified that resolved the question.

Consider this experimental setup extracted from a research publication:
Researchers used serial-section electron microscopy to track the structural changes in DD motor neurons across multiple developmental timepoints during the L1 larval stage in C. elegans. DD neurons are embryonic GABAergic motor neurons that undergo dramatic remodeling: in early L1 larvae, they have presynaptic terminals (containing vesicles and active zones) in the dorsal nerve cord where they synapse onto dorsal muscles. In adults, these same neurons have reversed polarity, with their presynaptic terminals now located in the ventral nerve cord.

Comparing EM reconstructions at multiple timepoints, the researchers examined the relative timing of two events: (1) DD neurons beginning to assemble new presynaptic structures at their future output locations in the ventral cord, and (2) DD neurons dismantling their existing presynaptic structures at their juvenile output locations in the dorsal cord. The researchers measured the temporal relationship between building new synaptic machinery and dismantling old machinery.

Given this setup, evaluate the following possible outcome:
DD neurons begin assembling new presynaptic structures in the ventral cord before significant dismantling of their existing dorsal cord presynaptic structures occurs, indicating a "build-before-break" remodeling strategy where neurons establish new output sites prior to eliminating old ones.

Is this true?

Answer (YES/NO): NO